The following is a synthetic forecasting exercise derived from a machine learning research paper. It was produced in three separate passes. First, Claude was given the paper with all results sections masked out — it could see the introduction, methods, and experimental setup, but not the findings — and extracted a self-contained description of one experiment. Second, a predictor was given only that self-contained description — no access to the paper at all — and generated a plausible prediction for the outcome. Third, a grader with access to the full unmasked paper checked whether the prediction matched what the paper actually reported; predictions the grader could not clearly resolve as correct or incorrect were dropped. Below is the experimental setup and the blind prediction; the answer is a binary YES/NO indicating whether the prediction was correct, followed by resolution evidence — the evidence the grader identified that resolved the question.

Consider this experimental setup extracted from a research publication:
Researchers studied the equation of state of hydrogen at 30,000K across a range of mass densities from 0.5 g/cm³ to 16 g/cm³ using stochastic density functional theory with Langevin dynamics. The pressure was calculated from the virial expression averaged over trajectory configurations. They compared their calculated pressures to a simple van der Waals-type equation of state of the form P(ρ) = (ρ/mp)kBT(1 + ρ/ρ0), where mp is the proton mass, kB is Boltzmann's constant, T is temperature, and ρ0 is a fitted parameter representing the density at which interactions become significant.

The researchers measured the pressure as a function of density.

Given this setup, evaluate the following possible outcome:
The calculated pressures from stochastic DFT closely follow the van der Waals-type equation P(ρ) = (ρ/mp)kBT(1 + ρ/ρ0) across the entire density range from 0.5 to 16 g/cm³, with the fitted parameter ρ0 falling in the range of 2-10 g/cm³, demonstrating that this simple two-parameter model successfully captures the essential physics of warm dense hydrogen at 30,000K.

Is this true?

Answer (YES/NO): NO